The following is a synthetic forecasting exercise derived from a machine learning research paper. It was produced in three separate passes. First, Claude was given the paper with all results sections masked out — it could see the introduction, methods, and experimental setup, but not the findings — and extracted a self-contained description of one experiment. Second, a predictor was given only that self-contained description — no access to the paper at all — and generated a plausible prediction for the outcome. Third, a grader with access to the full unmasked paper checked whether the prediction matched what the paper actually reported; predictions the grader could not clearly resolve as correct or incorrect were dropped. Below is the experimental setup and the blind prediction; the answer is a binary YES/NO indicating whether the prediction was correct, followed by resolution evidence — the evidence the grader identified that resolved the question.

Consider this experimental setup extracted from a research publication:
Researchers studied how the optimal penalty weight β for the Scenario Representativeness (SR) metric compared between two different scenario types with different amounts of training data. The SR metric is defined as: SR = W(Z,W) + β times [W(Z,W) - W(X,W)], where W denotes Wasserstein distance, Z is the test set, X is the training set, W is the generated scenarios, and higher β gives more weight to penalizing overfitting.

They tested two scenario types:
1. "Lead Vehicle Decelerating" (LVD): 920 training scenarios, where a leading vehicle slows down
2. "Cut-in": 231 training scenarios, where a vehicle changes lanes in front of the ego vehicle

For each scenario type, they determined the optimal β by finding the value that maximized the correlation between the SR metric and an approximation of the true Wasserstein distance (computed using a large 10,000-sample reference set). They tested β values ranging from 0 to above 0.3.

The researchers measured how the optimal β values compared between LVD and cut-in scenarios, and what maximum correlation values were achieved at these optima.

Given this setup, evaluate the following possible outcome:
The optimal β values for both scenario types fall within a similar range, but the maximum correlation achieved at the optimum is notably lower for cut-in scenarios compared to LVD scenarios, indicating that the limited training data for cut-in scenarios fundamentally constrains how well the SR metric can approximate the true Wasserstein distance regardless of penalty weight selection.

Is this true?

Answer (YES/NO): NO